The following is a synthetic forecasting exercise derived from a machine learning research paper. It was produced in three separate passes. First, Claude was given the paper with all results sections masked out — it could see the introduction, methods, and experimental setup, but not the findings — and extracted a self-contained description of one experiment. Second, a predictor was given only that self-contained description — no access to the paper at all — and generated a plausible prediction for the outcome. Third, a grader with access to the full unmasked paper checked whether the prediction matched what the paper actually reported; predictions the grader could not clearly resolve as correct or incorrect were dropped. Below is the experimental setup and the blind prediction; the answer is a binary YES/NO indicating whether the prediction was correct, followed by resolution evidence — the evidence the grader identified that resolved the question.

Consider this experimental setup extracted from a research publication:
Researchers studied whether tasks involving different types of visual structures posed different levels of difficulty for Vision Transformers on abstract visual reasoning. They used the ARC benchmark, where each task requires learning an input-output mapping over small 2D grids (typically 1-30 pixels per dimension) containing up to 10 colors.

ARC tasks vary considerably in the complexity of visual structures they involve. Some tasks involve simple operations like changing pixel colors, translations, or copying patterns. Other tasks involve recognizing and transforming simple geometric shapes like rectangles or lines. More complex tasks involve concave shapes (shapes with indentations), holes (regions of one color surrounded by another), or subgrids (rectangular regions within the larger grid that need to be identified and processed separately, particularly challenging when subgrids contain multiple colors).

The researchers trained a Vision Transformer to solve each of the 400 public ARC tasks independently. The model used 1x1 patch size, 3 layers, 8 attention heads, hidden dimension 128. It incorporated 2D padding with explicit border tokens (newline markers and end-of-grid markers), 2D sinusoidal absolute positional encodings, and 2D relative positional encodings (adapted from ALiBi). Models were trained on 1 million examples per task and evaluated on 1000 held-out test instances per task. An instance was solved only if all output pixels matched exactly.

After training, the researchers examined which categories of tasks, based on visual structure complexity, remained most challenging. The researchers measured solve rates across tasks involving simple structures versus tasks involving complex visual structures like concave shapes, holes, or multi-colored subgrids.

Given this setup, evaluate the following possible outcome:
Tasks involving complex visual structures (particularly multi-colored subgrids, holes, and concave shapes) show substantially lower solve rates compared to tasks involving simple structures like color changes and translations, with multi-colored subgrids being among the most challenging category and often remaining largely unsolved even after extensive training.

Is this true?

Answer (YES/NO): YES